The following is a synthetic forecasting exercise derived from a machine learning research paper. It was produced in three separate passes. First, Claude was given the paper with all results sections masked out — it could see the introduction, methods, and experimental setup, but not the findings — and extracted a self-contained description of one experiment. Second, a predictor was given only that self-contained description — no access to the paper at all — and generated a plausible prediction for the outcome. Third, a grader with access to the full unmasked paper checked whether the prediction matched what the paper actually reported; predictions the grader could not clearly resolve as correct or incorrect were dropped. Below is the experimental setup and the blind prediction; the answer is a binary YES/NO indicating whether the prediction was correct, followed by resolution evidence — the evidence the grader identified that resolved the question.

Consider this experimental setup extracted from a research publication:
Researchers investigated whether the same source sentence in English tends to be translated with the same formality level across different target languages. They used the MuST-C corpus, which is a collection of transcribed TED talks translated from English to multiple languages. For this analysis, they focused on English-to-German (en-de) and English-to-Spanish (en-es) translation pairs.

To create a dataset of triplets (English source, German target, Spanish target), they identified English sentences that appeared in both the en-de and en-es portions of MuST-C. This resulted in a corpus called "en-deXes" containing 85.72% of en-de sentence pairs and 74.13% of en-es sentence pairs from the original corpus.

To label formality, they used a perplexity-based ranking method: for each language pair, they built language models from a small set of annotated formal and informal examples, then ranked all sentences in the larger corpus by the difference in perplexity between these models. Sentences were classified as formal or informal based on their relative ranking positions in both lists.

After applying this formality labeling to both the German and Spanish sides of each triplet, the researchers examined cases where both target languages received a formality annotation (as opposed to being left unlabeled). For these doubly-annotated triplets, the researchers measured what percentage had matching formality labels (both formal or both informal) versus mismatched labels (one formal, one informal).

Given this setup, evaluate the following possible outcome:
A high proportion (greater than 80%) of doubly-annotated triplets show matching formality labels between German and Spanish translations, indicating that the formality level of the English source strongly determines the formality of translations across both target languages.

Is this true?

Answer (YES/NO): NO